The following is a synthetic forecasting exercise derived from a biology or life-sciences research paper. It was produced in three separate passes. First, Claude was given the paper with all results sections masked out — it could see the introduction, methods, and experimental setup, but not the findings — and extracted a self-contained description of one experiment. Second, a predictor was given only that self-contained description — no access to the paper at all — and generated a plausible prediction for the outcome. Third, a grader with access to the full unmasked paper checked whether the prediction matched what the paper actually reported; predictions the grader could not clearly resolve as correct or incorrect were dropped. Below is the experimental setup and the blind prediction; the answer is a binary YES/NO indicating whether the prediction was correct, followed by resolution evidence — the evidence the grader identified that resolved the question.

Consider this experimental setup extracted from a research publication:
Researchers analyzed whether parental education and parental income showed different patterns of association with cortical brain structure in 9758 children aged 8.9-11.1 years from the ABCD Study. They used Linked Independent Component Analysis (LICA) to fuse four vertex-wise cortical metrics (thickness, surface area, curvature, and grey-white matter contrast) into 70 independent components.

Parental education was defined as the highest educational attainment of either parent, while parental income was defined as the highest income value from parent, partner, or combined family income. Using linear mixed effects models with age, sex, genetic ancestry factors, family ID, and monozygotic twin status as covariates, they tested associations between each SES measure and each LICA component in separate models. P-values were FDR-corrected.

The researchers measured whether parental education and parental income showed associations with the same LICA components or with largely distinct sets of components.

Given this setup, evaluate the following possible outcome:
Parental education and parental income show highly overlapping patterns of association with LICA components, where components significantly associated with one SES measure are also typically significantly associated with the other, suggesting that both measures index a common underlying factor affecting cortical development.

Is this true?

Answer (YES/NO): YES